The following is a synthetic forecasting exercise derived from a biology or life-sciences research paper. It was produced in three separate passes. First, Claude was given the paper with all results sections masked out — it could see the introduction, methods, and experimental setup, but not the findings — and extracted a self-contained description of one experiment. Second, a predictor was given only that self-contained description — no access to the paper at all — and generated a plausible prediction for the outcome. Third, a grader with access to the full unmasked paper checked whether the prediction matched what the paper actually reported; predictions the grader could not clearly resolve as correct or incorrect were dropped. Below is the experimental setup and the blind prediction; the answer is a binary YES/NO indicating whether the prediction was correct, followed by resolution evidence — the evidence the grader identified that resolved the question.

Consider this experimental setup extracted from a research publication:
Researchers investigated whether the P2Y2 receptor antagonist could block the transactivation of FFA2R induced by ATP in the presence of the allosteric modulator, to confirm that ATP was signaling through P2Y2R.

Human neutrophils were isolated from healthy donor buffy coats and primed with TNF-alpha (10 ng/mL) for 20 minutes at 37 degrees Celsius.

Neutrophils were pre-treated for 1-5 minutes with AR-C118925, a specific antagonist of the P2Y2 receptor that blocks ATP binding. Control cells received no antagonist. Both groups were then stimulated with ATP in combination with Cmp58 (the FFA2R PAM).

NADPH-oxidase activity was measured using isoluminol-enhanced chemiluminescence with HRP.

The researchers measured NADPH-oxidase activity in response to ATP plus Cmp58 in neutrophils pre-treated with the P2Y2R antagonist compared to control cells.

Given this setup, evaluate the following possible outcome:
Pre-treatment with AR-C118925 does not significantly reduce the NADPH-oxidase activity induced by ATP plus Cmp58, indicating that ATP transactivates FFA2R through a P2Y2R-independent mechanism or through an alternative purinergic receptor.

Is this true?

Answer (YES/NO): NO